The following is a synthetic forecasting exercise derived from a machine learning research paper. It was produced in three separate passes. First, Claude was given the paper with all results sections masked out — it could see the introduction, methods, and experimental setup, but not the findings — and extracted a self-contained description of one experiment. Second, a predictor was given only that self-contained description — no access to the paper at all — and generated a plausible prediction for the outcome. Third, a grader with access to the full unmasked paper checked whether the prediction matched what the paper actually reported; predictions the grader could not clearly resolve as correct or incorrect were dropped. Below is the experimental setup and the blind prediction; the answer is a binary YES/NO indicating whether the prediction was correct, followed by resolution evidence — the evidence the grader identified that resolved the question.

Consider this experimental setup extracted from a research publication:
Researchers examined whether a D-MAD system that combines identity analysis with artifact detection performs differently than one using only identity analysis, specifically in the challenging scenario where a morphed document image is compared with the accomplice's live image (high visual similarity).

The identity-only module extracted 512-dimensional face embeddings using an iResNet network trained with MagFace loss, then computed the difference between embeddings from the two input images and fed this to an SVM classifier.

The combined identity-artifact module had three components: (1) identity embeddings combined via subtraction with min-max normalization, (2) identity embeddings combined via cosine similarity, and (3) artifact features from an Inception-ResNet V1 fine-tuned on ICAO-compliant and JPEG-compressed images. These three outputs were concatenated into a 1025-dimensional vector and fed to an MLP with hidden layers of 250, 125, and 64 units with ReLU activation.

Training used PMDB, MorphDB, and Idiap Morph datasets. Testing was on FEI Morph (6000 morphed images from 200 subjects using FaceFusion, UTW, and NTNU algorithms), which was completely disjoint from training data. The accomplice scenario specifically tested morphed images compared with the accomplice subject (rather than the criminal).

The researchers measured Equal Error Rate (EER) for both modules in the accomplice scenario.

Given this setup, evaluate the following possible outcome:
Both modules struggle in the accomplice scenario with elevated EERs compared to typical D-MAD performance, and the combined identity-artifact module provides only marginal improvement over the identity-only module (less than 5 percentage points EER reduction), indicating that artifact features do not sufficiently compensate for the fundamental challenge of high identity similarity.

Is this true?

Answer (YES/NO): NO